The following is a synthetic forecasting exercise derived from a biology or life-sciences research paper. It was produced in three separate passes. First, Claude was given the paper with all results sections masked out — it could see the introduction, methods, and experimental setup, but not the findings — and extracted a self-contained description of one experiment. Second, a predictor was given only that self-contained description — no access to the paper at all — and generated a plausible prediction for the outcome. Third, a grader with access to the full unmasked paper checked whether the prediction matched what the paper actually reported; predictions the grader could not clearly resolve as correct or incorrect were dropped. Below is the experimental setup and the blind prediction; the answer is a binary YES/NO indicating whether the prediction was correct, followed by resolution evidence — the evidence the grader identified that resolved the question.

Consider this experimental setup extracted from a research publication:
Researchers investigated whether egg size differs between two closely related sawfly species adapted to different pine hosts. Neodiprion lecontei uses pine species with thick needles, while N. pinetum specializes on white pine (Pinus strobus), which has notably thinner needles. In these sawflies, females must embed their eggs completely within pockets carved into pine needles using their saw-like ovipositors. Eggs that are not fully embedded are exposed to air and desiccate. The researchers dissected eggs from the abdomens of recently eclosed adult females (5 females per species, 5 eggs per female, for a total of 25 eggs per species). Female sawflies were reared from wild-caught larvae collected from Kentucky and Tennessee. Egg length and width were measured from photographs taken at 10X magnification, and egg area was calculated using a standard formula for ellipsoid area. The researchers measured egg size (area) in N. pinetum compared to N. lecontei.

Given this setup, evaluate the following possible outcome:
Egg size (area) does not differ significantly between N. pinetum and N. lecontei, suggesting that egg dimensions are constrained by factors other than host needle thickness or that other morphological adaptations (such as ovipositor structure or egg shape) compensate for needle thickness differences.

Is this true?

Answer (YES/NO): NO